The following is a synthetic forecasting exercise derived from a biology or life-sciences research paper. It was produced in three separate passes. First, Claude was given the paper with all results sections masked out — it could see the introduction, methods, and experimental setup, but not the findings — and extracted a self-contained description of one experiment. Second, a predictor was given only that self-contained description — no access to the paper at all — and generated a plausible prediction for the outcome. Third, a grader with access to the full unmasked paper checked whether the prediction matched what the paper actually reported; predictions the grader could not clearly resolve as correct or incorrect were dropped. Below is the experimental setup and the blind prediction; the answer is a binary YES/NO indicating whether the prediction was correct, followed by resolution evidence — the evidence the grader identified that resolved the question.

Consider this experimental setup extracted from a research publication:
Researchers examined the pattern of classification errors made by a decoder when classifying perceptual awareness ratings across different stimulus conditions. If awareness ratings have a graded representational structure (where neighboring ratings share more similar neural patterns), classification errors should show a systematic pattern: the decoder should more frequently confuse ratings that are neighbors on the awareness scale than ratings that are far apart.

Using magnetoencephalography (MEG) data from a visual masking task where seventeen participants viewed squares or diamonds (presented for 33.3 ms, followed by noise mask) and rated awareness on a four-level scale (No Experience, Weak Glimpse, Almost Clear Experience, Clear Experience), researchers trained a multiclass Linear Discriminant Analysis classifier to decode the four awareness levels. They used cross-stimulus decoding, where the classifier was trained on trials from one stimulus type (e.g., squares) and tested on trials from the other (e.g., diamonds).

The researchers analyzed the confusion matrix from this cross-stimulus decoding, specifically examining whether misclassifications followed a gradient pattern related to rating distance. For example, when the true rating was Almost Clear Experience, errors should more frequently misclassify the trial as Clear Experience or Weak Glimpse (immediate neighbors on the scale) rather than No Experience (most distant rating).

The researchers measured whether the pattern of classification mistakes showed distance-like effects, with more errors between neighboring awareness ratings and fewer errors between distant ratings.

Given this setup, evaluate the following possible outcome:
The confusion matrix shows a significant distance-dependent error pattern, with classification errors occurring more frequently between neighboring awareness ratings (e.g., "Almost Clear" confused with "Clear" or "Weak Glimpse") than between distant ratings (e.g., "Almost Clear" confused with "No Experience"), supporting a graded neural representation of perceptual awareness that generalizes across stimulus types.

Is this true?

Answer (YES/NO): YES